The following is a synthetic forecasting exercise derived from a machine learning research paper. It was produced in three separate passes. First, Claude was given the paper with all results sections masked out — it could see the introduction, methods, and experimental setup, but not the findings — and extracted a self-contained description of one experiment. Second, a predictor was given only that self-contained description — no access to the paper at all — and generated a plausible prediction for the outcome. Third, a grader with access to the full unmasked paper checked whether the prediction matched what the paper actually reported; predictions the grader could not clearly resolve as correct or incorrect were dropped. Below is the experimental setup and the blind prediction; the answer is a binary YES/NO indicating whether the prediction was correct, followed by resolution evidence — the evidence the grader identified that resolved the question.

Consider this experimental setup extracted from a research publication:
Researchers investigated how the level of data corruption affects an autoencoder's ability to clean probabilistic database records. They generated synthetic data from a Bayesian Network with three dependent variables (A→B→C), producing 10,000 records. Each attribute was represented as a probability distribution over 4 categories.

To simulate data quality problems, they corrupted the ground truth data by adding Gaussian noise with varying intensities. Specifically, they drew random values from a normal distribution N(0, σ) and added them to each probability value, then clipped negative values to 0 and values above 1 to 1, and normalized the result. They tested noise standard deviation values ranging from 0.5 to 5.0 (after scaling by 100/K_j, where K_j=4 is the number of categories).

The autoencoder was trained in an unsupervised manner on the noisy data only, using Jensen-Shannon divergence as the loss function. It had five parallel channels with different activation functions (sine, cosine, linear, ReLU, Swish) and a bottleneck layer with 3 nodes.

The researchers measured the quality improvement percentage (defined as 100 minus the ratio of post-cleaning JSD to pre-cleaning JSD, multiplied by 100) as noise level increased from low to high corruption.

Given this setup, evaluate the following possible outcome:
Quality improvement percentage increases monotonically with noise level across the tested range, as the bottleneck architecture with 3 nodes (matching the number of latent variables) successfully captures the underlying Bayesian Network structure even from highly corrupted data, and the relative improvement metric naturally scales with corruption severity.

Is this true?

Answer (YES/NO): NO